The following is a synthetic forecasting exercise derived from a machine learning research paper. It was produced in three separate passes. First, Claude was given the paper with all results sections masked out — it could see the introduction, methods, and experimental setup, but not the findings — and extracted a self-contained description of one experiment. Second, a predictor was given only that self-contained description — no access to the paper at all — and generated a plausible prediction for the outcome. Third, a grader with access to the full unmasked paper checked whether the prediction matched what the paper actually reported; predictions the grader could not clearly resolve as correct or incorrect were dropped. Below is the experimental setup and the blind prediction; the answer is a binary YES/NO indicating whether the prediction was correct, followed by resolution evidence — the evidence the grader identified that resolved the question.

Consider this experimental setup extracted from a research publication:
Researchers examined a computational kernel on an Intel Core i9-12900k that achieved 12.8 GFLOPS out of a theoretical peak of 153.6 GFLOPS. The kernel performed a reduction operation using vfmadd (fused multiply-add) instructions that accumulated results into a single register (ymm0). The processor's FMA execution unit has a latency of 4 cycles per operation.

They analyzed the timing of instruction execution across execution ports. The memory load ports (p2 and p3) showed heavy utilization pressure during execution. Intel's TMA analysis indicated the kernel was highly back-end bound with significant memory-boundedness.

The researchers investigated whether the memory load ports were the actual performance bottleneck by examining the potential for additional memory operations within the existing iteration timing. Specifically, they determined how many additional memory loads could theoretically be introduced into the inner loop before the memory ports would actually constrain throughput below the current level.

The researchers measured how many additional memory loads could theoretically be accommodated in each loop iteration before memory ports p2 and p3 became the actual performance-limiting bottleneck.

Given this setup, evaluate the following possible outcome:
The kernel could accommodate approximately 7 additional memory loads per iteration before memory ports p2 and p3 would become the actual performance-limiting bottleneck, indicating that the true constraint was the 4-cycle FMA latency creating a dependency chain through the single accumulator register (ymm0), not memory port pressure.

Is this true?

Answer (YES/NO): YES